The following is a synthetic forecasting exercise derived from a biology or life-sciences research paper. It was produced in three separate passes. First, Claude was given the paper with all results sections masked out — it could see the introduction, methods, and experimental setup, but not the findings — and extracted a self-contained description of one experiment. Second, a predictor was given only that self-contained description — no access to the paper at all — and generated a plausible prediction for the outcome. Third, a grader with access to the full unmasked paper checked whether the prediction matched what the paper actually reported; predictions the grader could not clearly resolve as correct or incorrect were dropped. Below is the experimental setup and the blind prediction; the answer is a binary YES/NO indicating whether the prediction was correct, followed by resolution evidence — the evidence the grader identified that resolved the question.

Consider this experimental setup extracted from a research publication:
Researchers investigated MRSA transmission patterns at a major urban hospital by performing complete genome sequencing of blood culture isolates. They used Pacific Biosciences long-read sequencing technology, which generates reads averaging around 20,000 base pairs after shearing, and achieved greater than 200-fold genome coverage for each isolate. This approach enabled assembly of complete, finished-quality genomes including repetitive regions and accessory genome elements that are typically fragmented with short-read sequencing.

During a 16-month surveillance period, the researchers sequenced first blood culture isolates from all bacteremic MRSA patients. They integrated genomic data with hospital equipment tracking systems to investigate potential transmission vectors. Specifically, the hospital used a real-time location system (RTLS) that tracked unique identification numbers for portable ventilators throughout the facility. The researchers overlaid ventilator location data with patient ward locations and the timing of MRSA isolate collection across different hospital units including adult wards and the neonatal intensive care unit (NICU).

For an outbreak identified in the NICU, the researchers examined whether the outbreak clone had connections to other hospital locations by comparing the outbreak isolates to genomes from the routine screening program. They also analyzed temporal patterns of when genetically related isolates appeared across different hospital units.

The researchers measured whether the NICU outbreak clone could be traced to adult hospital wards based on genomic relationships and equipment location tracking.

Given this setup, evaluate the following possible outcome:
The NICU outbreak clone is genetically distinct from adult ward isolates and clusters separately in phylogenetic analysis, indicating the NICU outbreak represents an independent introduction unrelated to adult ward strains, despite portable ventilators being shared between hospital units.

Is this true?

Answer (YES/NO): NO